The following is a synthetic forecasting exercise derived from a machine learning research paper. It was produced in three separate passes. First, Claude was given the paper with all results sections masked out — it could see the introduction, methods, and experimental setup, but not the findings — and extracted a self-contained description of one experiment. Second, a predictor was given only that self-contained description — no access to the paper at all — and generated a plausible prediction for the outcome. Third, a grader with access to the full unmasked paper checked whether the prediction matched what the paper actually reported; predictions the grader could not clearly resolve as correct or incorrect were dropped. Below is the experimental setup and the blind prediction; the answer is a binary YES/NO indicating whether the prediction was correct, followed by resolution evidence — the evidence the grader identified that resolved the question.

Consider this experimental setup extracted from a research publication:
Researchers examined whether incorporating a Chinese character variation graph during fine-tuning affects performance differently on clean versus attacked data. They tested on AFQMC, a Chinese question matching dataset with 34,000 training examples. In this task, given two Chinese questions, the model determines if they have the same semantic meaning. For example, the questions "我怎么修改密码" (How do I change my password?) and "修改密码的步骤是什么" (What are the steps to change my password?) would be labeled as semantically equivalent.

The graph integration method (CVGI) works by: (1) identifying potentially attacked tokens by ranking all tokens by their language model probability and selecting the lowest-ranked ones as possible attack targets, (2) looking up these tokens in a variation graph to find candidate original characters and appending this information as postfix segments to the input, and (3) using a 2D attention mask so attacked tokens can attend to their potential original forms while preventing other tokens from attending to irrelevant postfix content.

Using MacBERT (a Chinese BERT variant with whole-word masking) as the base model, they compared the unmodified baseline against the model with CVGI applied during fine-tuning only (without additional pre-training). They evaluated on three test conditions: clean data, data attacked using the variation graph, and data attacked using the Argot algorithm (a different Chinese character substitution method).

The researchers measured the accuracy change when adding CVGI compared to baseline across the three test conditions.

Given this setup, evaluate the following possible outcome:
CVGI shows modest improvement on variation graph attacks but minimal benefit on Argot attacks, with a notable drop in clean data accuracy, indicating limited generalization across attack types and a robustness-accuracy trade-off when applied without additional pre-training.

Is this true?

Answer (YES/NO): NO